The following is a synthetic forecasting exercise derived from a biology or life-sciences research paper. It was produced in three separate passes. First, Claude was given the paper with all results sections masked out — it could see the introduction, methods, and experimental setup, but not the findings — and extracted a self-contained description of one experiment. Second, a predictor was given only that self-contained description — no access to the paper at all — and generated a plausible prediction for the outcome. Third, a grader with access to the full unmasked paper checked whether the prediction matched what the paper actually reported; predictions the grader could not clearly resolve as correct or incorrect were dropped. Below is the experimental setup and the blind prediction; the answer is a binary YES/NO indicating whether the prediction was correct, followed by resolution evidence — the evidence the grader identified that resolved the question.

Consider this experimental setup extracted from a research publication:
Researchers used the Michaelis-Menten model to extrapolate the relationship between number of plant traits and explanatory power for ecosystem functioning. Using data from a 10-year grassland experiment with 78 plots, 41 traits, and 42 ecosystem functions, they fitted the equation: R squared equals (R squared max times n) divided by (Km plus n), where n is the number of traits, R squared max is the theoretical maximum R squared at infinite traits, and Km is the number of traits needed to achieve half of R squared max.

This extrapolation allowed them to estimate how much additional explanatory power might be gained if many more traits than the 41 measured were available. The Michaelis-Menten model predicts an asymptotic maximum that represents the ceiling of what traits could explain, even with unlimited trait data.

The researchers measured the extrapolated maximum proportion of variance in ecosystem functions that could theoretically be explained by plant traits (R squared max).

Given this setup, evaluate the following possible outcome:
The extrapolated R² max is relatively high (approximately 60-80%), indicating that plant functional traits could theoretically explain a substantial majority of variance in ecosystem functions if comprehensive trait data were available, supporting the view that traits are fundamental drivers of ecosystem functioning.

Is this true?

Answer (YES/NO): NO